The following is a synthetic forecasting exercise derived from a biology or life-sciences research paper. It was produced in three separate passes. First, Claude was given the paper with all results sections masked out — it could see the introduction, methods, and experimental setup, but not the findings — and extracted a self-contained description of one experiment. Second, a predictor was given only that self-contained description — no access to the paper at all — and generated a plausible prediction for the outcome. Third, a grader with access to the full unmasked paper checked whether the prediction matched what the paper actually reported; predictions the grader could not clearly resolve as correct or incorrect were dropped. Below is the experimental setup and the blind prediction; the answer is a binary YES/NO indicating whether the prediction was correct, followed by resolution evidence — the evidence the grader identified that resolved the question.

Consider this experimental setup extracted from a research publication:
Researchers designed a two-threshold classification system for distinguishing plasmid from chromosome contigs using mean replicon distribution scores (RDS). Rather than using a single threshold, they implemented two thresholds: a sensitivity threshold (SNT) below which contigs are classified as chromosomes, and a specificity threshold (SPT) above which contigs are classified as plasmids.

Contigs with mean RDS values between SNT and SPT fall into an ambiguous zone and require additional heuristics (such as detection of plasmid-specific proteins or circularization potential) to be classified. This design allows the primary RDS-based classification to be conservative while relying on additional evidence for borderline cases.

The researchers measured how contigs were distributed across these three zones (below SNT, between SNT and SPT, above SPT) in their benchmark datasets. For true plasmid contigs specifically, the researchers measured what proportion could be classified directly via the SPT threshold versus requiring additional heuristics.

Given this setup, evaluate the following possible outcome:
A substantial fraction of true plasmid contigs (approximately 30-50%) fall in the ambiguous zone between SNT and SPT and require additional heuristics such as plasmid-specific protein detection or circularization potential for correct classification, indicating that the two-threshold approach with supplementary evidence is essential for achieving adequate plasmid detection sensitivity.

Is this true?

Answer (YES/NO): NO